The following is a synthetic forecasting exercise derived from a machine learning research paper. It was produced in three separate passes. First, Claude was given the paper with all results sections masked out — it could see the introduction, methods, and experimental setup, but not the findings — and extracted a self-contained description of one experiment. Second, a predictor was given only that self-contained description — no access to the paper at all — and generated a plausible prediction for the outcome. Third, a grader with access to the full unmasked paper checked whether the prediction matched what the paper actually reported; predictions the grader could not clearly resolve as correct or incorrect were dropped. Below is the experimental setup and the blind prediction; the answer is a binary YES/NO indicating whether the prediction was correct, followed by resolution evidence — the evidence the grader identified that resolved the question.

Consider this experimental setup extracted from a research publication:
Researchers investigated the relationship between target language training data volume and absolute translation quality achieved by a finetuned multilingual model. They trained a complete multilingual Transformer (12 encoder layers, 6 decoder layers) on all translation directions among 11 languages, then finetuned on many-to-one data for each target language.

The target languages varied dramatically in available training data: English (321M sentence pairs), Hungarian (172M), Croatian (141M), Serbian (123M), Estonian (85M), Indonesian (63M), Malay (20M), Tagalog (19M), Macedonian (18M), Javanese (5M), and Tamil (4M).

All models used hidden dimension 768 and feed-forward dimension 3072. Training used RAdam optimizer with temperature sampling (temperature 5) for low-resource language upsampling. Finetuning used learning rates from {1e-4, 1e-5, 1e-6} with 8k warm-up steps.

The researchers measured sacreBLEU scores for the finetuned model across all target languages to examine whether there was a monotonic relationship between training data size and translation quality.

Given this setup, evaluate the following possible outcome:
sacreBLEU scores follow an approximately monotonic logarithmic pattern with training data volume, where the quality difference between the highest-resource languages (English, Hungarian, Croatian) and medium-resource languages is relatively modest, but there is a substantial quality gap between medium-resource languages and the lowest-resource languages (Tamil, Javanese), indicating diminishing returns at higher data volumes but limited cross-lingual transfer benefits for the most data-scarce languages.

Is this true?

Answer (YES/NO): NO